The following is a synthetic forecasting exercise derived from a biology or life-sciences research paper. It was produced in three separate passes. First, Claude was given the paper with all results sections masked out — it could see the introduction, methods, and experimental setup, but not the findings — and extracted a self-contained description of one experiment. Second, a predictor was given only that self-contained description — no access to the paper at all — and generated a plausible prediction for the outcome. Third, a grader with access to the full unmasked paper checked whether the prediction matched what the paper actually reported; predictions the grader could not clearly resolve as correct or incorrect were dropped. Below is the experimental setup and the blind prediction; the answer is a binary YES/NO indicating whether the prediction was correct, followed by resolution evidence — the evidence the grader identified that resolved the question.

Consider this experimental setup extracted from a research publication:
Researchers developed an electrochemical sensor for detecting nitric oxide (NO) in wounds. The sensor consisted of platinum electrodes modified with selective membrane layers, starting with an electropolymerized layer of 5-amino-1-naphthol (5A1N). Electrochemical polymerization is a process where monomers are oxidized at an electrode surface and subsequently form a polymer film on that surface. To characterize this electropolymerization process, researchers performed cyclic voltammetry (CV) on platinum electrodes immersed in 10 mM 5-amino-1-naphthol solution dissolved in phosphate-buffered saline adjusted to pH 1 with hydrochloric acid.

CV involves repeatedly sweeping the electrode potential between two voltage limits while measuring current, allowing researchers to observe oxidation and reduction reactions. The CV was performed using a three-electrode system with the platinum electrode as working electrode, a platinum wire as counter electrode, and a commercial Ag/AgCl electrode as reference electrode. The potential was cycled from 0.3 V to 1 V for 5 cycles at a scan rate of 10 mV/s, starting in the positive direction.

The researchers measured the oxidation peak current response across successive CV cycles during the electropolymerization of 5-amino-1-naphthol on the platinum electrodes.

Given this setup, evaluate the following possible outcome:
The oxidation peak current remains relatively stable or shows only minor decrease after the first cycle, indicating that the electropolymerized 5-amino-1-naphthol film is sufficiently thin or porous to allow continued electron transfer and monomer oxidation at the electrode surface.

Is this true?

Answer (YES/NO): NO